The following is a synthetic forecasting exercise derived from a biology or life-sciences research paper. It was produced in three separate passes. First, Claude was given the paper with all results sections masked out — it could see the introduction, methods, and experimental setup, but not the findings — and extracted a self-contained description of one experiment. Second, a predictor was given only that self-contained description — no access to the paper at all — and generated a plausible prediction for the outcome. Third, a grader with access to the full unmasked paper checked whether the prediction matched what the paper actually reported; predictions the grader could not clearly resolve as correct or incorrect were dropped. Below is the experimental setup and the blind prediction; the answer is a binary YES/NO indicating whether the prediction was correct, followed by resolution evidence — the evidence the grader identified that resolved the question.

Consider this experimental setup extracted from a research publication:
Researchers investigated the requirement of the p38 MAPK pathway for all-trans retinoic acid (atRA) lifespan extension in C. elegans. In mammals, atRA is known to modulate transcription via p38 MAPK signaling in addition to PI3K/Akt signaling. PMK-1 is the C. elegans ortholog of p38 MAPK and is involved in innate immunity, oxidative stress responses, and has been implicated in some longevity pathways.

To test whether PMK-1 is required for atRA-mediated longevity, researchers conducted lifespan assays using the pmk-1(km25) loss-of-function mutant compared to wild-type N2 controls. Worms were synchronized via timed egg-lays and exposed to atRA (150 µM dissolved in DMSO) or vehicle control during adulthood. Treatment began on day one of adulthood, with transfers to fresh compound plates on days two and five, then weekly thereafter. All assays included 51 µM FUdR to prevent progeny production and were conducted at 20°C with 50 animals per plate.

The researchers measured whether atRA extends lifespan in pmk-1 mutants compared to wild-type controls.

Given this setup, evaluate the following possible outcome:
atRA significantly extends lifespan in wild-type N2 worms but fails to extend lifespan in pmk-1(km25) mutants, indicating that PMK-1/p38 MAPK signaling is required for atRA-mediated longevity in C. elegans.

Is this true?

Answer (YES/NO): NO